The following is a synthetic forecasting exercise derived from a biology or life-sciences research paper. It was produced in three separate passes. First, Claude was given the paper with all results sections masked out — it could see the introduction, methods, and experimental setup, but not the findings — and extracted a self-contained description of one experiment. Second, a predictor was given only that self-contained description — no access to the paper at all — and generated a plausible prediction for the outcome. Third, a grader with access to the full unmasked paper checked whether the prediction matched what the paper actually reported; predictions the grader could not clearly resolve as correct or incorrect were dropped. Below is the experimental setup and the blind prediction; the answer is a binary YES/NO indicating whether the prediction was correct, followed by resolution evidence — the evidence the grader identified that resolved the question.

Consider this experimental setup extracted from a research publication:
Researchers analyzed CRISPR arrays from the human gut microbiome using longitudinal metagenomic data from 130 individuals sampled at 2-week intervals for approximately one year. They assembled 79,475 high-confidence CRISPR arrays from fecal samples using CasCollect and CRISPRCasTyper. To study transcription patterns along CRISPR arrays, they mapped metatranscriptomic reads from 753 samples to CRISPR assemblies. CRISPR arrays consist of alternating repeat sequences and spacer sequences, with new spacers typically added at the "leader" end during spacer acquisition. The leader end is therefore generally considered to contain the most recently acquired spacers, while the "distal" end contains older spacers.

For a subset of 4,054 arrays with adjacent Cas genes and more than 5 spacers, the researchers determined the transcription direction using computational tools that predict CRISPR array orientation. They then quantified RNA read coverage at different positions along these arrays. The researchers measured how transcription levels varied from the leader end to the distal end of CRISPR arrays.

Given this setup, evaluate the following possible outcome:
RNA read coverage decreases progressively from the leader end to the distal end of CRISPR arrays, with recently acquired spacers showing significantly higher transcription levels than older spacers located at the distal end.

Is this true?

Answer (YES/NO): YES